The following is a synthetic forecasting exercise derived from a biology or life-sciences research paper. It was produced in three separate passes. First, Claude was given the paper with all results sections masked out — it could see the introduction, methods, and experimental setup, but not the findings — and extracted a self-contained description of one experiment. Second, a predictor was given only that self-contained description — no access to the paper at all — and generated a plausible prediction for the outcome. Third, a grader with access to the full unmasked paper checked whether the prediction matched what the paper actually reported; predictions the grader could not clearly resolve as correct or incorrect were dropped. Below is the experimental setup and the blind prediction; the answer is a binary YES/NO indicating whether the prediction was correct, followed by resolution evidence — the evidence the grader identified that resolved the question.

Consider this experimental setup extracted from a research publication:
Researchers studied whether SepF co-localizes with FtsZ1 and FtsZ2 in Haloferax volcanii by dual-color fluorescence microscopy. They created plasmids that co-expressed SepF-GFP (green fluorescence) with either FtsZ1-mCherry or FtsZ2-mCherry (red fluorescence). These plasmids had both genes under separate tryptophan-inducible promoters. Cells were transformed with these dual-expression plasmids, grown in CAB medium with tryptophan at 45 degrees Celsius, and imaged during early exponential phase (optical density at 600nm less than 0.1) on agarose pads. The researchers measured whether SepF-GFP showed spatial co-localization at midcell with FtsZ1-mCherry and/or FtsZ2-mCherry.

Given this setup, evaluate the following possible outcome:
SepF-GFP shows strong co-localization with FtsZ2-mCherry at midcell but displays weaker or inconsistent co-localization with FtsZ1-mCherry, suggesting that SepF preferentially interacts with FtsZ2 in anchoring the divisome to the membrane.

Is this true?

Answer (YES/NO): YES